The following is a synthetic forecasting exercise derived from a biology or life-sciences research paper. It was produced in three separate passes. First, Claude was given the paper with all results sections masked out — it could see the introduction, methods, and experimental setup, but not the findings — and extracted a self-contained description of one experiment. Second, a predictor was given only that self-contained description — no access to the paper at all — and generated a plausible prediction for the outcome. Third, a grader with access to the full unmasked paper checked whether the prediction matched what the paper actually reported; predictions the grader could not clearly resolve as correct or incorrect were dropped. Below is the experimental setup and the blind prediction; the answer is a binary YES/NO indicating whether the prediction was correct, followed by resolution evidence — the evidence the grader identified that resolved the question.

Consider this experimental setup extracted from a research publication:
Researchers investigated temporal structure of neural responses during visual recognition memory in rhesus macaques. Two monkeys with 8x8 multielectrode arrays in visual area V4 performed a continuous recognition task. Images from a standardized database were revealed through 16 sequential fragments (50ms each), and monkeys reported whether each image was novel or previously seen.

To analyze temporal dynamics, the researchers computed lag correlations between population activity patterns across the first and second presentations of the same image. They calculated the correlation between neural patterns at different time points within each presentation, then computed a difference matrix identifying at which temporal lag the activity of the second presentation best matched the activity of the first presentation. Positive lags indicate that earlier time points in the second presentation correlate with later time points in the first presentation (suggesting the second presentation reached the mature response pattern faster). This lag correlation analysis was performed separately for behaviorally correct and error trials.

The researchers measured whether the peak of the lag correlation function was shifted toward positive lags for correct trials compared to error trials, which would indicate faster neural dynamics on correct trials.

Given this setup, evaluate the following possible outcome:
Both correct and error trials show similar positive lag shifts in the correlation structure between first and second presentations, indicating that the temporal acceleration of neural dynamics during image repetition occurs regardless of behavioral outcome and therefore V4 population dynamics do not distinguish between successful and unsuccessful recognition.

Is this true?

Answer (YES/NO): NO